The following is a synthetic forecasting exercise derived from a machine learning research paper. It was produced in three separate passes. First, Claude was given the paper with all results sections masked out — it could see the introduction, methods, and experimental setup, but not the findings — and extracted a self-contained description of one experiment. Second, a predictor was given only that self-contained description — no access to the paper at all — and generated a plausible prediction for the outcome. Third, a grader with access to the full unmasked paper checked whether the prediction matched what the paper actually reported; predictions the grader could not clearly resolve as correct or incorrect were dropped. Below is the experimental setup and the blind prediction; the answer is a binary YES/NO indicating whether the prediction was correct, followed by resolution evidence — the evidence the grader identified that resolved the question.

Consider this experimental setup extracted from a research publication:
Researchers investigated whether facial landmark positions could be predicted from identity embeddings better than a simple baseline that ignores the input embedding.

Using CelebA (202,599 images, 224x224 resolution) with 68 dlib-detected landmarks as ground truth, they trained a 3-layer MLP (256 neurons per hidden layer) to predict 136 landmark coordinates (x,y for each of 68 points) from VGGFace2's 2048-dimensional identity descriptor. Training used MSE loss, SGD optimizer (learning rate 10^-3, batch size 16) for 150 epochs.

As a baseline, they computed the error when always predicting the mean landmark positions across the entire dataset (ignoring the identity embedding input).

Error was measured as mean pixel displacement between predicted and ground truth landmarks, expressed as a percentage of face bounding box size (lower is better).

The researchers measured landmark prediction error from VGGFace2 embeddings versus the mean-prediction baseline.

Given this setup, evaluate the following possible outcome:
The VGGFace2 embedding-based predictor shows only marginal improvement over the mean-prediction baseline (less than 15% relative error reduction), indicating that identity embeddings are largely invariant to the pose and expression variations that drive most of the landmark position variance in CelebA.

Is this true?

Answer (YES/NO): NO